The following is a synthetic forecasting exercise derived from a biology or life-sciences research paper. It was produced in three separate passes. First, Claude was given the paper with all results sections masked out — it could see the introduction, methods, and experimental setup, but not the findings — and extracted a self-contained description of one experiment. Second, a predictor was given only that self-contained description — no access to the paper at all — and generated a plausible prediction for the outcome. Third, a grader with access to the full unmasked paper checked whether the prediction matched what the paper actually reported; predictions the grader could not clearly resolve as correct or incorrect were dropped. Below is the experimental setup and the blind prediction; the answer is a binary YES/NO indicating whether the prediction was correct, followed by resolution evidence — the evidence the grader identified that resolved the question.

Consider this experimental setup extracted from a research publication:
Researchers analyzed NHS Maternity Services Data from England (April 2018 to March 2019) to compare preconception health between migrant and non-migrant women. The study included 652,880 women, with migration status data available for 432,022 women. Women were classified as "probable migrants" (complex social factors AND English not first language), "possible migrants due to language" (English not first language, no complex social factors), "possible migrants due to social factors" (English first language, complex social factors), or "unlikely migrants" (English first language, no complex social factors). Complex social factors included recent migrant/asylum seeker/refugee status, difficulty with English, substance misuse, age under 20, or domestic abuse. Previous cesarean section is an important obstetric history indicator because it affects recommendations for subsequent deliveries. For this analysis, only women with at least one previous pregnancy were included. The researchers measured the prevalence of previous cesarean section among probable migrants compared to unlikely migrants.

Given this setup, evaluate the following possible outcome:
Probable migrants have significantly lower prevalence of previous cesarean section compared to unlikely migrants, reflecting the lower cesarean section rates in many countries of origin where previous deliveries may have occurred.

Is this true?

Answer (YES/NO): NO